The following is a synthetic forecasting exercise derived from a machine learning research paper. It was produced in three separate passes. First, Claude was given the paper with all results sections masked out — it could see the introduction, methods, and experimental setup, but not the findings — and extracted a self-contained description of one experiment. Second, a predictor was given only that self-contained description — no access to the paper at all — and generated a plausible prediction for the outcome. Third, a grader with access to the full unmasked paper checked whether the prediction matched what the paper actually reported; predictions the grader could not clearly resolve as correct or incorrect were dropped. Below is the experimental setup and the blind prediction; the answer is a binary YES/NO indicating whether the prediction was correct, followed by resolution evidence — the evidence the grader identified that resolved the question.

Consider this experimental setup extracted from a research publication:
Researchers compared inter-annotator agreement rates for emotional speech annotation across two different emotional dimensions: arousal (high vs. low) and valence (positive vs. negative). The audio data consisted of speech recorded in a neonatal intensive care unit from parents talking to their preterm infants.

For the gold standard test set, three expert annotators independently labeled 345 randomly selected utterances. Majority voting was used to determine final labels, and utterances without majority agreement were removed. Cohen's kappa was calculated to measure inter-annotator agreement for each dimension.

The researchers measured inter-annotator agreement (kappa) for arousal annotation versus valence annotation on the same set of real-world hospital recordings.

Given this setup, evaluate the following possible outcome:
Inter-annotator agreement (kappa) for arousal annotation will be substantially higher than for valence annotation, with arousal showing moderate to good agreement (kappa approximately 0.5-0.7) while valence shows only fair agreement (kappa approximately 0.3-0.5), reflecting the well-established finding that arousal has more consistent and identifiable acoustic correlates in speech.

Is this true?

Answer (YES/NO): NO